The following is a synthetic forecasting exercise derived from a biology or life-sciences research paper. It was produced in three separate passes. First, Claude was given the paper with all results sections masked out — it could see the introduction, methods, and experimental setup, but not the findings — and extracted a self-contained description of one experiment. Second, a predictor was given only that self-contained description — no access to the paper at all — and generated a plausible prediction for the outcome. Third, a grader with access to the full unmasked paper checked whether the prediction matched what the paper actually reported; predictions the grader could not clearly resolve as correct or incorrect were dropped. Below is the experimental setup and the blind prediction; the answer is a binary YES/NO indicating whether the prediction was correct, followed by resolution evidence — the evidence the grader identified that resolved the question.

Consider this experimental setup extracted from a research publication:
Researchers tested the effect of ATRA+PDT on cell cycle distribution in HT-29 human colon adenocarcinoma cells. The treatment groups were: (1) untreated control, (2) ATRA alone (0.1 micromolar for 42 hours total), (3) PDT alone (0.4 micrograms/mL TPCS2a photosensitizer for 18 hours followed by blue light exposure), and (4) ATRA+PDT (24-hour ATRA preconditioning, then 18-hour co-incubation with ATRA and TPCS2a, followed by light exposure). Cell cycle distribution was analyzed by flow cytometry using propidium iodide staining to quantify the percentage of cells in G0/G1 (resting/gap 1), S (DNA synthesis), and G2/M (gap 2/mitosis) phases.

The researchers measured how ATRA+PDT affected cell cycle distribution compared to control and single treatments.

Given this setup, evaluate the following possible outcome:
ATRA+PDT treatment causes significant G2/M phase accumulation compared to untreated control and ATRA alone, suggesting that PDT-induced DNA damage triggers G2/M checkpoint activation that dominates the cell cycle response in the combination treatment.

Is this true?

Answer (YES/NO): YES